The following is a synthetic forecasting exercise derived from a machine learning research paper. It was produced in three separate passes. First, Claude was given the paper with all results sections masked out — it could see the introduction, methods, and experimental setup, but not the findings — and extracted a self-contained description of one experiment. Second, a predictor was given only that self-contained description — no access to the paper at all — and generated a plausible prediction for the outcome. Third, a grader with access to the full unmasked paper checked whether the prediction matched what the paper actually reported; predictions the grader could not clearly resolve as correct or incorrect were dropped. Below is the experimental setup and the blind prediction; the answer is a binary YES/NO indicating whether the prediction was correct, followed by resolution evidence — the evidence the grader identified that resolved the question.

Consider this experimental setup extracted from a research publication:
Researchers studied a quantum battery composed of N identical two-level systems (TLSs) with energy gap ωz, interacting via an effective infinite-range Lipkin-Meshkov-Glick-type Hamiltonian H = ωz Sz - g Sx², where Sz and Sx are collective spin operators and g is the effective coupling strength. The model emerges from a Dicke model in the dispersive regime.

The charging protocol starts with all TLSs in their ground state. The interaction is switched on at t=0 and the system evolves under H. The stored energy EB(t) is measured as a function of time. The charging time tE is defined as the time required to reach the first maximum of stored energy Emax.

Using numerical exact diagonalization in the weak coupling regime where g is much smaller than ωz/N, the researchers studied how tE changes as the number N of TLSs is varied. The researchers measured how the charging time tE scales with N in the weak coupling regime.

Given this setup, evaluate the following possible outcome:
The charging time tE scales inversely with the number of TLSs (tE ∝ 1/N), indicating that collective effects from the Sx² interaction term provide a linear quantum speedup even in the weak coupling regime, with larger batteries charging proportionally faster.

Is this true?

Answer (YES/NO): NO